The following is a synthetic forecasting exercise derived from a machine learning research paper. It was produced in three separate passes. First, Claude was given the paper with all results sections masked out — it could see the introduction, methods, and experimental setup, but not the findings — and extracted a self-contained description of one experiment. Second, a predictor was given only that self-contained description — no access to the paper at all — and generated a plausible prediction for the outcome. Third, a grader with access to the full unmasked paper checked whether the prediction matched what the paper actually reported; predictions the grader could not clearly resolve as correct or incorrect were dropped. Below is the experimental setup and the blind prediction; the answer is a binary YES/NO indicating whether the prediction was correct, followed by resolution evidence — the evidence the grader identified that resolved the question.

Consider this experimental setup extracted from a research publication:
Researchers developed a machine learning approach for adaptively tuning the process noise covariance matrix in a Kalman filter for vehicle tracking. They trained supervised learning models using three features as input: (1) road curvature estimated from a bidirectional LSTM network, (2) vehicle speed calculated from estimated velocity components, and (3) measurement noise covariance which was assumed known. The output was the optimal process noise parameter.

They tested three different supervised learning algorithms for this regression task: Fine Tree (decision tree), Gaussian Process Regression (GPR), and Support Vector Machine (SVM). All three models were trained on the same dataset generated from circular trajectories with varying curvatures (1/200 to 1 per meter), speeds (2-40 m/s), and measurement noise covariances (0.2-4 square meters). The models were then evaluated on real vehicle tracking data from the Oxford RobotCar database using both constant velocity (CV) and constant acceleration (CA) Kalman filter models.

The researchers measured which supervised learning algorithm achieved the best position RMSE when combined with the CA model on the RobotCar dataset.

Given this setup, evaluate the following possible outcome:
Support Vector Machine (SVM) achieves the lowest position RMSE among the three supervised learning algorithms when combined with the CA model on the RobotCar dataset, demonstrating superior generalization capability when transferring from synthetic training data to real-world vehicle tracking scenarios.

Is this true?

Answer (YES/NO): NO